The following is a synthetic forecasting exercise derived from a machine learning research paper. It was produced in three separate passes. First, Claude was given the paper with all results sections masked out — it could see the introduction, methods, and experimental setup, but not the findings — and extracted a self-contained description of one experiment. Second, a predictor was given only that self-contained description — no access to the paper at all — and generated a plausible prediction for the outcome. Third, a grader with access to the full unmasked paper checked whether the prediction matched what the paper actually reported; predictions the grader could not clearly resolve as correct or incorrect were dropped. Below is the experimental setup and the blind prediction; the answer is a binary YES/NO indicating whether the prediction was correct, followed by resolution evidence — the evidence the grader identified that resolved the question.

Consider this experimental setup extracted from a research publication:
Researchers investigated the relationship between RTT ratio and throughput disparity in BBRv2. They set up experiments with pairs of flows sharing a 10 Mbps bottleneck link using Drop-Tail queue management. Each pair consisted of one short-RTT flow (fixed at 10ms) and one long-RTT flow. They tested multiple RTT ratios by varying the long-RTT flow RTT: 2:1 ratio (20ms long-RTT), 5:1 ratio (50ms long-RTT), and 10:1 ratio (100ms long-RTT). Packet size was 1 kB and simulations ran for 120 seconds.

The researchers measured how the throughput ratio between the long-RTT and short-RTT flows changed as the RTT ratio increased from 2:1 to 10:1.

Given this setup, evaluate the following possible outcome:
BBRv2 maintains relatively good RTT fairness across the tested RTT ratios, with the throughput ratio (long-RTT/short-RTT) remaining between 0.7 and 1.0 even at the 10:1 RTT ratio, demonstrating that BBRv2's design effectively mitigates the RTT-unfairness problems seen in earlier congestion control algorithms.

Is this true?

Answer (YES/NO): NO